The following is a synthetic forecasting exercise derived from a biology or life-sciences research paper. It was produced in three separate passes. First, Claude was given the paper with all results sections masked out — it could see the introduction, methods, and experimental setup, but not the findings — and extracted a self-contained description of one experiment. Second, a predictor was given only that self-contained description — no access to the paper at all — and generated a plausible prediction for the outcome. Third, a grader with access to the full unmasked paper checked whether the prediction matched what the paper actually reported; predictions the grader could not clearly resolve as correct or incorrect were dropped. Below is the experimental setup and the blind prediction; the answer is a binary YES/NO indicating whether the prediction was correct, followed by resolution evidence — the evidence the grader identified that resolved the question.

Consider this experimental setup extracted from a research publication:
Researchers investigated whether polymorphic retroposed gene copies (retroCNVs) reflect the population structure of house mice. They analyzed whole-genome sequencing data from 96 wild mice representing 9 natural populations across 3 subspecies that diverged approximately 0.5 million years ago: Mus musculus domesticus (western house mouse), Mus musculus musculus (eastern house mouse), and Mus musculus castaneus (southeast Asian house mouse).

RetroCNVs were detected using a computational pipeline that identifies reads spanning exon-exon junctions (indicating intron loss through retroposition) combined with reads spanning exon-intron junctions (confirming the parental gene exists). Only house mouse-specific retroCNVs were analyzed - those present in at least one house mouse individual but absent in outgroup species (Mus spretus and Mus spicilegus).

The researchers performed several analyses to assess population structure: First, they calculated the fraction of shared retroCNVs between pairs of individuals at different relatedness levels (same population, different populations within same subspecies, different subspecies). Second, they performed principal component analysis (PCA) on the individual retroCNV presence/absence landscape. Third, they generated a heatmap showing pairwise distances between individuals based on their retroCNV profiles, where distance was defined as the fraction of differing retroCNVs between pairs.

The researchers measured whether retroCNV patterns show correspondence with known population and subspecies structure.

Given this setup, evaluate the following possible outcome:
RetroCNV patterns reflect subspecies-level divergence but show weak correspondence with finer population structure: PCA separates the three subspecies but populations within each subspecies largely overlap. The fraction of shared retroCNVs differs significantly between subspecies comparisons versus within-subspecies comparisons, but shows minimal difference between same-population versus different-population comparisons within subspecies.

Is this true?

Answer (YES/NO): NO